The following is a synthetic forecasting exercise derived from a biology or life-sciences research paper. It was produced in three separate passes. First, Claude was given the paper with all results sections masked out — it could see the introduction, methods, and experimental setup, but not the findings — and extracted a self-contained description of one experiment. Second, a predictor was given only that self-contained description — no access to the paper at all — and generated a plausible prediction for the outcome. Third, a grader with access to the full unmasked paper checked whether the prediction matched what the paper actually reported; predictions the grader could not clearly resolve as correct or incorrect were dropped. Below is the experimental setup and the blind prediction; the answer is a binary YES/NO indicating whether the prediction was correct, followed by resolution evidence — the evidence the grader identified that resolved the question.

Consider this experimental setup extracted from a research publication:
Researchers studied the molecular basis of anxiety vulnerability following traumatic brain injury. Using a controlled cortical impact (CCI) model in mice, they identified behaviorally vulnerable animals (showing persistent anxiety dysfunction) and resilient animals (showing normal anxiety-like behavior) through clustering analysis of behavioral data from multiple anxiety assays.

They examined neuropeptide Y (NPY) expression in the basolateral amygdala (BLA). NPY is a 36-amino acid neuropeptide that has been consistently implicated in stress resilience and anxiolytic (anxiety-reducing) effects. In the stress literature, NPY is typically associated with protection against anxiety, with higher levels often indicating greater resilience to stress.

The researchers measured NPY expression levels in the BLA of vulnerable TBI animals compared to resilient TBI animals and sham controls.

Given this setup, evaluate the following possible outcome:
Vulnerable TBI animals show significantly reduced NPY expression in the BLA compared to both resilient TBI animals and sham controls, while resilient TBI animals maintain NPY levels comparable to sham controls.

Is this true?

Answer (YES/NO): NO